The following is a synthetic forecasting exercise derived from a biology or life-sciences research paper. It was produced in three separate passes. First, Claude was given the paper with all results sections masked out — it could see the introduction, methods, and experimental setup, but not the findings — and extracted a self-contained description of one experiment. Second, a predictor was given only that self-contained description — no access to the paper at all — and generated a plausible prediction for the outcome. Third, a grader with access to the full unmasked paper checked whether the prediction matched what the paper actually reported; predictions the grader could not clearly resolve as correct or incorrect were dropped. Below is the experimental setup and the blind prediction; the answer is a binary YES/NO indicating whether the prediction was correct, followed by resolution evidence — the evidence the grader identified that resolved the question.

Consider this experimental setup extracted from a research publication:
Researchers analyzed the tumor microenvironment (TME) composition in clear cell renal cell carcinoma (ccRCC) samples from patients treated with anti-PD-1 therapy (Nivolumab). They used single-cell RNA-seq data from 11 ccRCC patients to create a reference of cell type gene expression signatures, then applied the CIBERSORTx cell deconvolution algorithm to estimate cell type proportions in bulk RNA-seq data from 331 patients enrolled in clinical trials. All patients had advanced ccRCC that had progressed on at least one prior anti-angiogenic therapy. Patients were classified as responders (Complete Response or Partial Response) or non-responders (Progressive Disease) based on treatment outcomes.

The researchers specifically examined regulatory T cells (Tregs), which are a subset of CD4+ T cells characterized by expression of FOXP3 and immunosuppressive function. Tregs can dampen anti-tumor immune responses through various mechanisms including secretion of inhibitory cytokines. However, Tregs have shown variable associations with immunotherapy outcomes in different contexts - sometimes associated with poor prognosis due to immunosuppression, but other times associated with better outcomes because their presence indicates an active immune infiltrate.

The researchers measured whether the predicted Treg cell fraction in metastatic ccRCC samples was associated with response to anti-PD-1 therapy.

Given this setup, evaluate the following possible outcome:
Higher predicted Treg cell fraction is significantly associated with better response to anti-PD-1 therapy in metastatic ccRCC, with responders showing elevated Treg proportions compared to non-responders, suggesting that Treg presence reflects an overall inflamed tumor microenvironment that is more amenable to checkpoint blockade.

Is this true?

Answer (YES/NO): YES